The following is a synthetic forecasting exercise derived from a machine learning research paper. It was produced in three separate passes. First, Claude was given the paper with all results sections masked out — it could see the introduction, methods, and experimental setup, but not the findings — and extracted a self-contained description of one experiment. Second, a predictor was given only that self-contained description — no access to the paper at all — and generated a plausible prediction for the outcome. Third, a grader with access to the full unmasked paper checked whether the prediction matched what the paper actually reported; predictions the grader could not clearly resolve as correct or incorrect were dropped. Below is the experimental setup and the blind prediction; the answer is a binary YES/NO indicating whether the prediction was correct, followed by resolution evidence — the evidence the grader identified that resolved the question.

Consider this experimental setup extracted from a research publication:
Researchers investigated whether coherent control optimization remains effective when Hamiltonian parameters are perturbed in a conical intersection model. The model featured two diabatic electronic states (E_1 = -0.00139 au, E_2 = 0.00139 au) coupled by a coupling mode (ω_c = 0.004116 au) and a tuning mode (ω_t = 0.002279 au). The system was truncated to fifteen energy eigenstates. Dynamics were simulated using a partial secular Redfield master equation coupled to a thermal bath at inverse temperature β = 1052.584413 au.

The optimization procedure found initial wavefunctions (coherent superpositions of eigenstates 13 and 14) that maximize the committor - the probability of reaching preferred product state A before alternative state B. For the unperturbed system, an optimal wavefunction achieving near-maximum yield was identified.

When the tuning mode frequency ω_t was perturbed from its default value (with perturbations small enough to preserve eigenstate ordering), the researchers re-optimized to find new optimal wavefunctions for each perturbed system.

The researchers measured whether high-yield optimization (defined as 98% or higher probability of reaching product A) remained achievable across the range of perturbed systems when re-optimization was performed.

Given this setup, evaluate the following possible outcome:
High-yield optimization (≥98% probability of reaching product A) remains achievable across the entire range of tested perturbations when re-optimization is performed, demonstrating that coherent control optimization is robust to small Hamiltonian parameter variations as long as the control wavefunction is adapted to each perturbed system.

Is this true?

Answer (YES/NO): YES